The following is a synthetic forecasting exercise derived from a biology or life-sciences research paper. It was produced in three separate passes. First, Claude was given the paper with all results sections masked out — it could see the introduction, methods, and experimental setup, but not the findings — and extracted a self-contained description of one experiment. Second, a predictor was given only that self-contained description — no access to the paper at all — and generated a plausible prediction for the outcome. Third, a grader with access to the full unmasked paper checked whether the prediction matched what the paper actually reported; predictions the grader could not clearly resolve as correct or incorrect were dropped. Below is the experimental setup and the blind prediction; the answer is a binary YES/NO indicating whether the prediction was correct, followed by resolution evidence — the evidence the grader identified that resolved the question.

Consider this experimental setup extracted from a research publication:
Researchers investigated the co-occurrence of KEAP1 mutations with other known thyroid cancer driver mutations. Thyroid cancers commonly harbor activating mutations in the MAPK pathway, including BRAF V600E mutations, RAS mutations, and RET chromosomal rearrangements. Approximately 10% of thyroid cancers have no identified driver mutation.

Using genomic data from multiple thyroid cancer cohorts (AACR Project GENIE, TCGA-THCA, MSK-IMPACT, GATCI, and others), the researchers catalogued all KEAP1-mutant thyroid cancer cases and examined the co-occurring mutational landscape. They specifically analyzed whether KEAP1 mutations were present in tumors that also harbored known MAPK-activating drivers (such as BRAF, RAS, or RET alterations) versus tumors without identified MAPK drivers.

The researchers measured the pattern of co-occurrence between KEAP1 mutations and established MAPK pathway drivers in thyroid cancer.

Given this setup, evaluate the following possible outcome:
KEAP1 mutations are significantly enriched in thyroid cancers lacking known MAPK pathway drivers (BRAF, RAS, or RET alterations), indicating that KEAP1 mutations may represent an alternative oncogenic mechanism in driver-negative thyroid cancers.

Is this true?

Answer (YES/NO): YES